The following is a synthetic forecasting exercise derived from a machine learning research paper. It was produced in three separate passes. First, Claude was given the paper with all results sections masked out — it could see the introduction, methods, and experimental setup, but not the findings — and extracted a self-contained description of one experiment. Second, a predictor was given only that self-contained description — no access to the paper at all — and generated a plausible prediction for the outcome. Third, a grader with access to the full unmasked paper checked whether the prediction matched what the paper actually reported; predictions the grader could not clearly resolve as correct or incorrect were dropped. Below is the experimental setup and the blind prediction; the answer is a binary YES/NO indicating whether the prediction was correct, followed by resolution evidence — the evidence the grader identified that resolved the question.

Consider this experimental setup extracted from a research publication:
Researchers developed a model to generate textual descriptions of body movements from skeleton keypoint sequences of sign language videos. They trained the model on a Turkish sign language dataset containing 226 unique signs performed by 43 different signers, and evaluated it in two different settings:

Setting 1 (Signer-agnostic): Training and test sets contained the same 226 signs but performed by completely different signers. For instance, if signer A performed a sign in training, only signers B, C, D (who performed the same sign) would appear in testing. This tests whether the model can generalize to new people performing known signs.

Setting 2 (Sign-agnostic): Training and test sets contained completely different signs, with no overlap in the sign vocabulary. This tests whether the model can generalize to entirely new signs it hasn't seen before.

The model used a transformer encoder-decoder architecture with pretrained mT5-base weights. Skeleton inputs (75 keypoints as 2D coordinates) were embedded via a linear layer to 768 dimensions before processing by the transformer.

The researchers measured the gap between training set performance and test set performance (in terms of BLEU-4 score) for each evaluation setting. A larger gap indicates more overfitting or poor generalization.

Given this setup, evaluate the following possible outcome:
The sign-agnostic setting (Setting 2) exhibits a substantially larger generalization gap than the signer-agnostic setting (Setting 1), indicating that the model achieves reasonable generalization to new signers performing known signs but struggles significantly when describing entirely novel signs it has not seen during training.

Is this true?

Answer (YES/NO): YES